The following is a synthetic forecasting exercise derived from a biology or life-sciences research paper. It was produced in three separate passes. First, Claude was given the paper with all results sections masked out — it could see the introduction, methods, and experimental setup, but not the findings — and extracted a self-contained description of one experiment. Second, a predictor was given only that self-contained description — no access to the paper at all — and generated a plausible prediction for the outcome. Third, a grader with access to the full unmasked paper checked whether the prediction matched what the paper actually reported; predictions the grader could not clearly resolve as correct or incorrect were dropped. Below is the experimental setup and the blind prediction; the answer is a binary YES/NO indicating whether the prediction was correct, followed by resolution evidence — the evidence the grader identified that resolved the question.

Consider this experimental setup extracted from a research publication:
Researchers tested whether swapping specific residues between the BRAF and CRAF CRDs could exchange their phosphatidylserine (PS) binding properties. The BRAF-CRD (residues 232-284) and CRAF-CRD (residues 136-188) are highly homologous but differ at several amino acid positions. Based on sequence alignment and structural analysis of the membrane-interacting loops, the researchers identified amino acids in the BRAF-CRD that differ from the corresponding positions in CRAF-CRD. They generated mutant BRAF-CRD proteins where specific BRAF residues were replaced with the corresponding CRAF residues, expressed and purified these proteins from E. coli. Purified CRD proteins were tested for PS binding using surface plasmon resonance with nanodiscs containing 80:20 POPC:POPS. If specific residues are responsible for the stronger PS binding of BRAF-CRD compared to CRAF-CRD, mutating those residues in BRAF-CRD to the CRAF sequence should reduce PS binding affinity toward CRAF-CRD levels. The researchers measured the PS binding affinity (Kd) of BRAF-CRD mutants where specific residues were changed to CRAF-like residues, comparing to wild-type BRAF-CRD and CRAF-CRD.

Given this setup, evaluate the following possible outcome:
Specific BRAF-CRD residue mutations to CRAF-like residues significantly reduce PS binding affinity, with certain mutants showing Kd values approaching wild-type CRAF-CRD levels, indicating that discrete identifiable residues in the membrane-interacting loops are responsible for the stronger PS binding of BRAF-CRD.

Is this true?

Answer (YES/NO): YES